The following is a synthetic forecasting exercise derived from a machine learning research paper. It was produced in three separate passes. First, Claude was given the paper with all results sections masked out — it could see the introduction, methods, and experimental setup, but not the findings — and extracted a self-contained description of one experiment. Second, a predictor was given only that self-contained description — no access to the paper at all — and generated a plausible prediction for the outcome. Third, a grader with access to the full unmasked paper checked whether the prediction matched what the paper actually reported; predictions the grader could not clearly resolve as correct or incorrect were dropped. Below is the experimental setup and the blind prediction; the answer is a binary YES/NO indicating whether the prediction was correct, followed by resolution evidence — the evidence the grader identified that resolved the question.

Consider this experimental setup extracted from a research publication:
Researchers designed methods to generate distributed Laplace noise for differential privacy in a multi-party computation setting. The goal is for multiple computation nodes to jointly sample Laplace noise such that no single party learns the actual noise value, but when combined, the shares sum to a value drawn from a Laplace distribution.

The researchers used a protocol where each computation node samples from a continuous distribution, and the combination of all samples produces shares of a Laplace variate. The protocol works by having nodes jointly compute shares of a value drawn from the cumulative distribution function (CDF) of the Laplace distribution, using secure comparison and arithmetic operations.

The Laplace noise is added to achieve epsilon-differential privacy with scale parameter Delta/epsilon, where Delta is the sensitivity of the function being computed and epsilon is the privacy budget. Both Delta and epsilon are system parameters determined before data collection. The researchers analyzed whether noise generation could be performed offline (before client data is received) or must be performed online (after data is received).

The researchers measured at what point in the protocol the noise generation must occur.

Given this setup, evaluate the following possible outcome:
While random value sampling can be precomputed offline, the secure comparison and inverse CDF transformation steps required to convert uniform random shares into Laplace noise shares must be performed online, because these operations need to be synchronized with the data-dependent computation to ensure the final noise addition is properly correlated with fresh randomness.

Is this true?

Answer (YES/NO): NO